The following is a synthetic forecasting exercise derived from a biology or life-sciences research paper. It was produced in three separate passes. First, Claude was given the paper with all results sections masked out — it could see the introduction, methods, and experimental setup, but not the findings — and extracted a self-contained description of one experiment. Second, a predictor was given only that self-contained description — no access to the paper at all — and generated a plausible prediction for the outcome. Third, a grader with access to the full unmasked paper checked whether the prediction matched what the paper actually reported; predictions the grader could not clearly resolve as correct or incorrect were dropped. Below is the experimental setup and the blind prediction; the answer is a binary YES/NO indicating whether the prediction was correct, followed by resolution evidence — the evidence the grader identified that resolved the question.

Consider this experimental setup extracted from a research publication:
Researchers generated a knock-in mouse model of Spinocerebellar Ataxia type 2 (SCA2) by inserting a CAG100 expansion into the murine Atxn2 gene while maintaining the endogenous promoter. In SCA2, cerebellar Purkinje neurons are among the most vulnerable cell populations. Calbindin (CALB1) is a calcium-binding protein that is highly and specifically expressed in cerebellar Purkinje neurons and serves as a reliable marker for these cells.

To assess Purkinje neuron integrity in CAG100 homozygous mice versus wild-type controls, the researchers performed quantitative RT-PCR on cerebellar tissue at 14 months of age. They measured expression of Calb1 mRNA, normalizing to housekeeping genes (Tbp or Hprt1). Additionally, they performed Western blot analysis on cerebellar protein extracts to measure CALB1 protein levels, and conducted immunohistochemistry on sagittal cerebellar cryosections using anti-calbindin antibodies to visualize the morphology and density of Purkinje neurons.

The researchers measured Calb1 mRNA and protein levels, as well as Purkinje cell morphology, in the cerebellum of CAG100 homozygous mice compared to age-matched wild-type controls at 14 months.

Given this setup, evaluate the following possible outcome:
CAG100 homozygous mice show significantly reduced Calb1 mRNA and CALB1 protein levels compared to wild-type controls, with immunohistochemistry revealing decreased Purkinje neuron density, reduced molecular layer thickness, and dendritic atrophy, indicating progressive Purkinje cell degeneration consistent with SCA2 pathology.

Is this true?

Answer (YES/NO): NO